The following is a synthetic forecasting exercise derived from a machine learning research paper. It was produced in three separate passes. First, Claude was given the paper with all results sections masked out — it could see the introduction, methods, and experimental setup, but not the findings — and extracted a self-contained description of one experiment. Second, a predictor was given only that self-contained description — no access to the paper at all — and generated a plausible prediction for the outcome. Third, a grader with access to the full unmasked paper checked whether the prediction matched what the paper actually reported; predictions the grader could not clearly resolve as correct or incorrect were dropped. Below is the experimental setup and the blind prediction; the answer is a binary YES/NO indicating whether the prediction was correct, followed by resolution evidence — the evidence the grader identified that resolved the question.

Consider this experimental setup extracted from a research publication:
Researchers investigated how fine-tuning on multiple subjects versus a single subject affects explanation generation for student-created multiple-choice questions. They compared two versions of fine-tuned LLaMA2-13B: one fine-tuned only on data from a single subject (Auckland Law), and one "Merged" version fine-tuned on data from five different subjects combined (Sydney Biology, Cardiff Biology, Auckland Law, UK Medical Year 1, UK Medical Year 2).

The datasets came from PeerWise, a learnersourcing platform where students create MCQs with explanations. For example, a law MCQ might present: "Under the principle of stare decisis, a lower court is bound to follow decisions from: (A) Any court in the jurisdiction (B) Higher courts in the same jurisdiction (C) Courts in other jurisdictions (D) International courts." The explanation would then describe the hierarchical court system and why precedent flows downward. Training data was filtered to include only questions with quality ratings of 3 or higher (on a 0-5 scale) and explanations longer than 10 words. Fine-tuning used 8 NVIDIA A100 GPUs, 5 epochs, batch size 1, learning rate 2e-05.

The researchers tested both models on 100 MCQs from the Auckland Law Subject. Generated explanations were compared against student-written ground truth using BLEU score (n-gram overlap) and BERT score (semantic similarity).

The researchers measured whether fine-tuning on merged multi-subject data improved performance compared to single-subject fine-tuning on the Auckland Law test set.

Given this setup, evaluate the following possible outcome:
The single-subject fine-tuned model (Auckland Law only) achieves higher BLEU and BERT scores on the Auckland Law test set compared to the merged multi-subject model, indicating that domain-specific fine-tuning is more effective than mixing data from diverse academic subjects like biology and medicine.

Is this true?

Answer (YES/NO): NO